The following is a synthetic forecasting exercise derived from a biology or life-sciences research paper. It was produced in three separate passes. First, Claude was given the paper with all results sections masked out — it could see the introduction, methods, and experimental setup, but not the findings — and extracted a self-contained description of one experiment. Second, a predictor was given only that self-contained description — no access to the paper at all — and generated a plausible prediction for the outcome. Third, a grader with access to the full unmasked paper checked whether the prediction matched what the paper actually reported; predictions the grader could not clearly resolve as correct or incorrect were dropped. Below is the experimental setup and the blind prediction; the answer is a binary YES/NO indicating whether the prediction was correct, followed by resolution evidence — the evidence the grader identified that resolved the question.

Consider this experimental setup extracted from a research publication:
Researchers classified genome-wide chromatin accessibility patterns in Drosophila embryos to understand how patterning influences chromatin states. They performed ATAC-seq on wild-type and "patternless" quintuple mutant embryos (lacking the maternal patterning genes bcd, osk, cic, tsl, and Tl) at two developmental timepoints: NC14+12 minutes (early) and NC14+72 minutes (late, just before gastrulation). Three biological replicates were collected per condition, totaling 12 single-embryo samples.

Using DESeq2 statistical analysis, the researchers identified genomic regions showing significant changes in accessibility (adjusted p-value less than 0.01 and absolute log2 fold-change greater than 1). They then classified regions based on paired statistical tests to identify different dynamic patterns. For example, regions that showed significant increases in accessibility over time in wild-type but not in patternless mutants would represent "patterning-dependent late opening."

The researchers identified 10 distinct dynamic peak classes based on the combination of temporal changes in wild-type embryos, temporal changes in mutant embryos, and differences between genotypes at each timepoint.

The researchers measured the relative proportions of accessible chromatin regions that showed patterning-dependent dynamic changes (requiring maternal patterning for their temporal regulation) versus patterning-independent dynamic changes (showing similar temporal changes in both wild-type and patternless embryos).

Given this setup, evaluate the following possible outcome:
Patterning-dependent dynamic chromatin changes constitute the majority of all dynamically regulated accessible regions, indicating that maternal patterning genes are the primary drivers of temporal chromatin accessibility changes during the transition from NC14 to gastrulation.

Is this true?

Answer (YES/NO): NO